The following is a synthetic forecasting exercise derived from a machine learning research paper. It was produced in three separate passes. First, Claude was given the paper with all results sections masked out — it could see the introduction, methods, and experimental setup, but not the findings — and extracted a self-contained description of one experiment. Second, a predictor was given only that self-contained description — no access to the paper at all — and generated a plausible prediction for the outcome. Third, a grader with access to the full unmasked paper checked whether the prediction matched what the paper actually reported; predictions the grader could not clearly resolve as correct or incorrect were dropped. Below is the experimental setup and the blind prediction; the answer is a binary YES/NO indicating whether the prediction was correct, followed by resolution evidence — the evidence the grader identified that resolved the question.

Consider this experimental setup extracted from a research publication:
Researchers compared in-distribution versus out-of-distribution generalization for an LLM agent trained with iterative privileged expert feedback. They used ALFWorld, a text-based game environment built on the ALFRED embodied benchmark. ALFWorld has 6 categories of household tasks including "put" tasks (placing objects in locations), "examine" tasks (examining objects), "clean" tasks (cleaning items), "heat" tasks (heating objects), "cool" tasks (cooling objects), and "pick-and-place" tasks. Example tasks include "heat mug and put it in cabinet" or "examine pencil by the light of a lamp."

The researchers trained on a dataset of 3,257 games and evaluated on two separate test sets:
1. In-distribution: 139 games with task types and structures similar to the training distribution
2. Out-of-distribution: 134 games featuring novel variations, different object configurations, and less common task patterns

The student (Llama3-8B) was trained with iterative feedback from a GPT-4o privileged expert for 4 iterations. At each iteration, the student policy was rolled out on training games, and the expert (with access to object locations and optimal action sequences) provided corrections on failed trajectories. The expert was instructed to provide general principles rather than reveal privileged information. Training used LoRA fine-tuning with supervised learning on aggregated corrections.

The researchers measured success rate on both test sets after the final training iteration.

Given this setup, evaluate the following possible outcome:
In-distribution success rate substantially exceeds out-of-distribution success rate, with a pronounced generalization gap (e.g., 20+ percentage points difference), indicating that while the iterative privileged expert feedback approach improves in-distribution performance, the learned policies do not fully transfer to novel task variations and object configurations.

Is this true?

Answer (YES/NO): NO